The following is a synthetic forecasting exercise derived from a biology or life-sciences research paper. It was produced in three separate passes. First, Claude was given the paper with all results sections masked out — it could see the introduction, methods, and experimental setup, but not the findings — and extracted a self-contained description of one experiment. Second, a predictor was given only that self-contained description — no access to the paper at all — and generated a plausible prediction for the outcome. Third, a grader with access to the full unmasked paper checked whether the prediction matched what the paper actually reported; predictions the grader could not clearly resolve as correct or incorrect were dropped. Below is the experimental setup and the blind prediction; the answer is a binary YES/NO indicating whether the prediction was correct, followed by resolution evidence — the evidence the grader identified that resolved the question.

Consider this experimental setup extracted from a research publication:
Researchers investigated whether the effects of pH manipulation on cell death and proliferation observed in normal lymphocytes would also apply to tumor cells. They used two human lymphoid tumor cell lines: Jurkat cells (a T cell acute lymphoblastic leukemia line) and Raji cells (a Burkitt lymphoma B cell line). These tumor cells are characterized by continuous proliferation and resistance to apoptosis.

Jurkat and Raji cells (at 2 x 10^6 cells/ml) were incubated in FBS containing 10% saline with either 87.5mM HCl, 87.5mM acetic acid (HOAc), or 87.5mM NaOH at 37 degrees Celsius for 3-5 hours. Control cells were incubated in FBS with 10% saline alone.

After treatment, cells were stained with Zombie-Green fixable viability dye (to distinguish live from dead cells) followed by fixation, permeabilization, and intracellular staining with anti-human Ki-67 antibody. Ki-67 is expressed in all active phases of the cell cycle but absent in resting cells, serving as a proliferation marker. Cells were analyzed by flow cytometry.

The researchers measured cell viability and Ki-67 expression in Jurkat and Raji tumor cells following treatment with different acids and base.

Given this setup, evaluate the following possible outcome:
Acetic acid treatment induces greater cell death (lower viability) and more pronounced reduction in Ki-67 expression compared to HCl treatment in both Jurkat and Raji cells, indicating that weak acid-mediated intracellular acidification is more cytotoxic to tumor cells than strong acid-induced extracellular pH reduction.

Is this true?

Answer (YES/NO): NO